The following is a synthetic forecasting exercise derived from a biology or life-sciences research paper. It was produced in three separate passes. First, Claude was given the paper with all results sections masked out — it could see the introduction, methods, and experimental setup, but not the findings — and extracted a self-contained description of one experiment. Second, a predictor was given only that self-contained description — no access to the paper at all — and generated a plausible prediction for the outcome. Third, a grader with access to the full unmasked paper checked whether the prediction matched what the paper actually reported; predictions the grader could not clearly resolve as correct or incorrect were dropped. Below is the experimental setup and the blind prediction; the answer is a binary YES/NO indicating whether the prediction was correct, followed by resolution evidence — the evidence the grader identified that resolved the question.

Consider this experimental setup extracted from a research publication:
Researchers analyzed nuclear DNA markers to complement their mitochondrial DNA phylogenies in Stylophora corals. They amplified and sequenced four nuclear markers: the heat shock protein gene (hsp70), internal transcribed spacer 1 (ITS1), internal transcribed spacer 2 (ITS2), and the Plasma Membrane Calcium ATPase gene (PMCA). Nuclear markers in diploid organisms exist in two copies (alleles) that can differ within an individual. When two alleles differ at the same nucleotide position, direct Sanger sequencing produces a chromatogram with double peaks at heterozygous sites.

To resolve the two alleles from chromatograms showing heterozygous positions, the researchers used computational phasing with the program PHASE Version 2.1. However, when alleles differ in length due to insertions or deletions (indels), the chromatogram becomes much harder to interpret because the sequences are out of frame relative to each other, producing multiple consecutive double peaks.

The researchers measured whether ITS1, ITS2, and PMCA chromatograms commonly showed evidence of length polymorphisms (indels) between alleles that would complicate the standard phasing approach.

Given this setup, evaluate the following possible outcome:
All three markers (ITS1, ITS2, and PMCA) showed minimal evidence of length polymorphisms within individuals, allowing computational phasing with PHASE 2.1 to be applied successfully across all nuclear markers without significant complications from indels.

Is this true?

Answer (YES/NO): NO